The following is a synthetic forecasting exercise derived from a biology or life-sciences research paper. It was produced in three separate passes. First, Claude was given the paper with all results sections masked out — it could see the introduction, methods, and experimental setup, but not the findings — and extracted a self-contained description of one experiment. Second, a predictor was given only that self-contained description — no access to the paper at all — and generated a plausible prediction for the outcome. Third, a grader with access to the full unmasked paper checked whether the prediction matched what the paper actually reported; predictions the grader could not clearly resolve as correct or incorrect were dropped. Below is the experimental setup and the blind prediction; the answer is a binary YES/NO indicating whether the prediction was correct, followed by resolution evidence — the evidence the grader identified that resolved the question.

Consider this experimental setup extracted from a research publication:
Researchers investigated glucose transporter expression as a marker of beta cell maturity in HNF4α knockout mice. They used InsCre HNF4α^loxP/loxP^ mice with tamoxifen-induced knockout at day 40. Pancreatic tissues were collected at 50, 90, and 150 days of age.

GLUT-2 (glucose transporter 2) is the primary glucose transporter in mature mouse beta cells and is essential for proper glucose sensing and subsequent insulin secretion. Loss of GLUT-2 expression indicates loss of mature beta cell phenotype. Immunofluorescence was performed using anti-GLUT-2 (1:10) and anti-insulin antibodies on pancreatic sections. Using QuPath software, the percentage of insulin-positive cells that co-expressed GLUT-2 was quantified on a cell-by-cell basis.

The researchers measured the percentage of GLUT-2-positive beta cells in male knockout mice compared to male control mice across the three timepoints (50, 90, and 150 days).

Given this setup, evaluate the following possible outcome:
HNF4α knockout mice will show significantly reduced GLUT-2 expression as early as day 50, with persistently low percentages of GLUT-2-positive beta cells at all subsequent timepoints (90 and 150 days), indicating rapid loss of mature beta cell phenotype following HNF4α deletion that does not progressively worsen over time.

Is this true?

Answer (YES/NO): NO